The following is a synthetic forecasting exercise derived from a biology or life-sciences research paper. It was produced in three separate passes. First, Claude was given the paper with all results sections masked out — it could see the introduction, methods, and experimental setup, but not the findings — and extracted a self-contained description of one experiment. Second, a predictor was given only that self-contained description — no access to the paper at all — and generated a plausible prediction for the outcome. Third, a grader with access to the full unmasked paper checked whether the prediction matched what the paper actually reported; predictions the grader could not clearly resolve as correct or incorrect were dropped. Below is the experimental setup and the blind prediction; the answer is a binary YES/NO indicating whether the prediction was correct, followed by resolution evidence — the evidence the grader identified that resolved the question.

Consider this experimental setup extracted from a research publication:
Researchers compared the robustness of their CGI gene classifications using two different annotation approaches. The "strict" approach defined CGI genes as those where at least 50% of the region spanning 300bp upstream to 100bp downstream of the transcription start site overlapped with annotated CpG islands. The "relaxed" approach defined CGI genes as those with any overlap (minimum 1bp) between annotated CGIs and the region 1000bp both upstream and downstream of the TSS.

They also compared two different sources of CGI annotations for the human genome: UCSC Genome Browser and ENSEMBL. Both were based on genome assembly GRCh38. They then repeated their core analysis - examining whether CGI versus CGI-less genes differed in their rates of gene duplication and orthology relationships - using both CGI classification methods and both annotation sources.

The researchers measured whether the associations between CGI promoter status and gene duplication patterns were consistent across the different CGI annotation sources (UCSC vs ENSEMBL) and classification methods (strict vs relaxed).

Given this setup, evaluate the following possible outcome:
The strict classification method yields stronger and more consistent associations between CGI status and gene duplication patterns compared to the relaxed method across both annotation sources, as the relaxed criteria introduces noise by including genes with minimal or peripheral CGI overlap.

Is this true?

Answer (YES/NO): NO